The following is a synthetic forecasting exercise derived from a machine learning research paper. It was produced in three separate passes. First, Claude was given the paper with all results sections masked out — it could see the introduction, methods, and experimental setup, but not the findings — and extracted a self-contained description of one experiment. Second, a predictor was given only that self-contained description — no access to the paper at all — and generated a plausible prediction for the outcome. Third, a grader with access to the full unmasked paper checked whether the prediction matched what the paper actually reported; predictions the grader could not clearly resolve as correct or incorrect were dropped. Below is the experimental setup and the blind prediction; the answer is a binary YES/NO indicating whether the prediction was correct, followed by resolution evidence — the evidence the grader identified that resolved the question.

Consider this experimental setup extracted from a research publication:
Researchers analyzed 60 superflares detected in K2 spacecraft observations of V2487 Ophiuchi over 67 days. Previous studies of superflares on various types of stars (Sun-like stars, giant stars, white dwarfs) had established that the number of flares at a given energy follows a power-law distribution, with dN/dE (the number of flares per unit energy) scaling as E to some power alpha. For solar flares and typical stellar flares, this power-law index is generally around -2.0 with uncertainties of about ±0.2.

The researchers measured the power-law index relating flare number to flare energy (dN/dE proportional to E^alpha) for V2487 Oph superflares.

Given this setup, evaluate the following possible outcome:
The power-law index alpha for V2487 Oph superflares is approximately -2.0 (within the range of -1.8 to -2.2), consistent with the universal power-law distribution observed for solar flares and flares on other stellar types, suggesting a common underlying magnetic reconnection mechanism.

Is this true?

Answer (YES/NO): NO